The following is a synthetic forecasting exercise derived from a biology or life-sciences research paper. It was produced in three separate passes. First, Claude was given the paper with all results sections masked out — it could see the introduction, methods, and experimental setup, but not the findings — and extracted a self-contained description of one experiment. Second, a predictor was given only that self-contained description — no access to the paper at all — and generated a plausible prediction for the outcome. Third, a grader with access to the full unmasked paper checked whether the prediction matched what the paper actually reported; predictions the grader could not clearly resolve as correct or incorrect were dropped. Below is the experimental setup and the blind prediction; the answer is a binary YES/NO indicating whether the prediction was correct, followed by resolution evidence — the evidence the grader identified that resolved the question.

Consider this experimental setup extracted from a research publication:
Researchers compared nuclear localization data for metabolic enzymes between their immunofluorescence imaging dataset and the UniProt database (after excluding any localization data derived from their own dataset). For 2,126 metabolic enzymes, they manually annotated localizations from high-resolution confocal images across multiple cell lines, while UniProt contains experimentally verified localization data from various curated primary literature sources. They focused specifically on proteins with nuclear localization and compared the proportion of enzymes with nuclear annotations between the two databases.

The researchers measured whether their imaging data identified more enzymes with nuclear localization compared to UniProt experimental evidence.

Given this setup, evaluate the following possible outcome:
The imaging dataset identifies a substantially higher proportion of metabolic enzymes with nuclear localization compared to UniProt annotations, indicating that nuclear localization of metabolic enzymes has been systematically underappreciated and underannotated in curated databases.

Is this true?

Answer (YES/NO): YES